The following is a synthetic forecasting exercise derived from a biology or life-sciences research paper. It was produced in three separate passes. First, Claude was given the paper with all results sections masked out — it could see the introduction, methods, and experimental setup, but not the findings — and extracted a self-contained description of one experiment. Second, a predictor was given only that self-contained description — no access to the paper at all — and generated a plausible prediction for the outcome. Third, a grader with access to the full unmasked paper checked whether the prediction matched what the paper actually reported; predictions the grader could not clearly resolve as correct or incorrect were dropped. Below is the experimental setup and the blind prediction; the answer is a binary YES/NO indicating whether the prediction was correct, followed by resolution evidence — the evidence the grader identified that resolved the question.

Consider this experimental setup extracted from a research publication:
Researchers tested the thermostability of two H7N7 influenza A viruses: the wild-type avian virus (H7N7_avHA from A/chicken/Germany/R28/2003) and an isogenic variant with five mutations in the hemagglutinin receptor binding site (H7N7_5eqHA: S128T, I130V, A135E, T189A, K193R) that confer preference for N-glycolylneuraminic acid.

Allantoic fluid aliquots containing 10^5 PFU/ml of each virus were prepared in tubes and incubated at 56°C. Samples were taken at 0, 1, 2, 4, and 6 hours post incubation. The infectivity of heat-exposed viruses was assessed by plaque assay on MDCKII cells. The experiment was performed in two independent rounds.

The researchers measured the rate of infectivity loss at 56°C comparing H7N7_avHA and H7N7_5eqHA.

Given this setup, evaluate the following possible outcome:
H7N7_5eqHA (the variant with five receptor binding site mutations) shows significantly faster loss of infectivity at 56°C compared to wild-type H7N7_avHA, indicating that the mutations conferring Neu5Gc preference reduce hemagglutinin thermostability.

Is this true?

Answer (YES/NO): NO